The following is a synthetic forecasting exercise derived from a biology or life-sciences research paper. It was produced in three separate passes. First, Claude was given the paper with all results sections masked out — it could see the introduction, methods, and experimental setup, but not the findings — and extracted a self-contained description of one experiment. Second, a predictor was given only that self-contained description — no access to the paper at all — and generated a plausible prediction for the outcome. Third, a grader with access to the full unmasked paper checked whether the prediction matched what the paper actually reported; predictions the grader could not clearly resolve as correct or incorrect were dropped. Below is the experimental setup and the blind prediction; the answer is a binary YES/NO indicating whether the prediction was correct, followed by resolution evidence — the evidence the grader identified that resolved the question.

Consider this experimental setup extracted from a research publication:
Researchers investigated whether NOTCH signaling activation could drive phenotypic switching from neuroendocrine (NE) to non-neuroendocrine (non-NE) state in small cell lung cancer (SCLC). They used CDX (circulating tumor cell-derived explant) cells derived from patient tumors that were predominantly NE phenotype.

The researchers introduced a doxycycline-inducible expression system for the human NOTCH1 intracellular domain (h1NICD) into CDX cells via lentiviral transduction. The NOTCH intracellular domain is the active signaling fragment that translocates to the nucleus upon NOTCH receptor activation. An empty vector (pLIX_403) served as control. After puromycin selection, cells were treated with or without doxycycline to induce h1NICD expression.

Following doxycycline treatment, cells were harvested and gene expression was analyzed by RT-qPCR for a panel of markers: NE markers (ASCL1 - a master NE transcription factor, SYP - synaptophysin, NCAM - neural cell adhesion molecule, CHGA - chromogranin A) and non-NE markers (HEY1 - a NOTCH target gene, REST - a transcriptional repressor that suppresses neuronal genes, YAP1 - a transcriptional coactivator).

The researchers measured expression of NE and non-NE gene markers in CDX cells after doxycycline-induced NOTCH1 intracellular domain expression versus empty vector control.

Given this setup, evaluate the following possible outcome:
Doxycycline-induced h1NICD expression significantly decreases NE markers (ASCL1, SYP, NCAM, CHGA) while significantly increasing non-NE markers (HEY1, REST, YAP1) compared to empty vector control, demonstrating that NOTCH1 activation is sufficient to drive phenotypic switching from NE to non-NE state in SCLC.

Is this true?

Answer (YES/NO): YES